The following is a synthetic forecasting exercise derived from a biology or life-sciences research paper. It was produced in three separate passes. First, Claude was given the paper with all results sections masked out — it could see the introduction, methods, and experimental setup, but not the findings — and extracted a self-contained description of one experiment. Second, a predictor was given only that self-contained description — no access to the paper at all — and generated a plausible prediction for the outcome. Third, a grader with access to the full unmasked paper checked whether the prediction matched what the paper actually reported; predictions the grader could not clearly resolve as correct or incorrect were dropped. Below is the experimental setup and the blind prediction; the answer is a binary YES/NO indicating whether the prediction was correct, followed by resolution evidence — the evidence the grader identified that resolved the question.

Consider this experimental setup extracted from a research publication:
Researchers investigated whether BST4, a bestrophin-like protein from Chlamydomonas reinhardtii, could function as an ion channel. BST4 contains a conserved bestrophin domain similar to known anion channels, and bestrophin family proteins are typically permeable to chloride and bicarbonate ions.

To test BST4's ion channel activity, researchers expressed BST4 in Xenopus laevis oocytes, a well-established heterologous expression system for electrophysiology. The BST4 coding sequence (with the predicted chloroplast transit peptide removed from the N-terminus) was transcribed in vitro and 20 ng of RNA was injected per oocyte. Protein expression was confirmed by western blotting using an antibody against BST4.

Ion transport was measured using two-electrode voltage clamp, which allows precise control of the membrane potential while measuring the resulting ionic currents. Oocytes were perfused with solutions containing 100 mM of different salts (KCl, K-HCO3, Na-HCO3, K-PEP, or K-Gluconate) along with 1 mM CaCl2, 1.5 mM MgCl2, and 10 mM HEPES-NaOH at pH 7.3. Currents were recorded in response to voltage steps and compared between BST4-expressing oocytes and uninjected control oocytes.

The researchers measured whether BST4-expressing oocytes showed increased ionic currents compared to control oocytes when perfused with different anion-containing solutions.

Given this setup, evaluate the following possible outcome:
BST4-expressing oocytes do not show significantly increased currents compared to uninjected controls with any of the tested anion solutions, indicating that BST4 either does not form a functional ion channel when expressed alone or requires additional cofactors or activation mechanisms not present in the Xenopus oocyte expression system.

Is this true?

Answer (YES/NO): YES